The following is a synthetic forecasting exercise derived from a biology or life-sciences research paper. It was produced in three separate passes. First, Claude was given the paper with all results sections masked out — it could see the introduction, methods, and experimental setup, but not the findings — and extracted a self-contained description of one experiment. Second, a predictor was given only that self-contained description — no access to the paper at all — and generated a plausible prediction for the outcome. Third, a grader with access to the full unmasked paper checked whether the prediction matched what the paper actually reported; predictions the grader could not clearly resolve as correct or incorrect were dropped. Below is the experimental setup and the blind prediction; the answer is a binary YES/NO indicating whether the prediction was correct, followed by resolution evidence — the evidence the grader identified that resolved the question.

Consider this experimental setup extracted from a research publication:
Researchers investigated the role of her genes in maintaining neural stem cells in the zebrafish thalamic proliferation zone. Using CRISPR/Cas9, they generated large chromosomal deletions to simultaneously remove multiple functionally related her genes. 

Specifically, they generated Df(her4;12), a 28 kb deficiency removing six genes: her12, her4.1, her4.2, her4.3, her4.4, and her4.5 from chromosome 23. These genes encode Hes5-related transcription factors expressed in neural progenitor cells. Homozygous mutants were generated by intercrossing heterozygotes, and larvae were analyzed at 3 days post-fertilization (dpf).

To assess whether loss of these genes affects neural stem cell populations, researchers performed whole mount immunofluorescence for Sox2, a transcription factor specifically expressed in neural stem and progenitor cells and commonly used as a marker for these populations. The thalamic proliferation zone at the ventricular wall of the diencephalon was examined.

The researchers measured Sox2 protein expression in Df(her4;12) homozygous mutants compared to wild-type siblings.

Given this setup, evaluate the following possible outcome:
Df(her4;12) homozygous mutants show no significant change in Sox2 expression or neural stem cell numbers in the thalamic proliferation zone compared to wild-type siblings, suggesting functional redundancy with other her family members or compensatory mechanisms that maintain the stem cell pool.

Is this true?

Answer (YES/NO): YES